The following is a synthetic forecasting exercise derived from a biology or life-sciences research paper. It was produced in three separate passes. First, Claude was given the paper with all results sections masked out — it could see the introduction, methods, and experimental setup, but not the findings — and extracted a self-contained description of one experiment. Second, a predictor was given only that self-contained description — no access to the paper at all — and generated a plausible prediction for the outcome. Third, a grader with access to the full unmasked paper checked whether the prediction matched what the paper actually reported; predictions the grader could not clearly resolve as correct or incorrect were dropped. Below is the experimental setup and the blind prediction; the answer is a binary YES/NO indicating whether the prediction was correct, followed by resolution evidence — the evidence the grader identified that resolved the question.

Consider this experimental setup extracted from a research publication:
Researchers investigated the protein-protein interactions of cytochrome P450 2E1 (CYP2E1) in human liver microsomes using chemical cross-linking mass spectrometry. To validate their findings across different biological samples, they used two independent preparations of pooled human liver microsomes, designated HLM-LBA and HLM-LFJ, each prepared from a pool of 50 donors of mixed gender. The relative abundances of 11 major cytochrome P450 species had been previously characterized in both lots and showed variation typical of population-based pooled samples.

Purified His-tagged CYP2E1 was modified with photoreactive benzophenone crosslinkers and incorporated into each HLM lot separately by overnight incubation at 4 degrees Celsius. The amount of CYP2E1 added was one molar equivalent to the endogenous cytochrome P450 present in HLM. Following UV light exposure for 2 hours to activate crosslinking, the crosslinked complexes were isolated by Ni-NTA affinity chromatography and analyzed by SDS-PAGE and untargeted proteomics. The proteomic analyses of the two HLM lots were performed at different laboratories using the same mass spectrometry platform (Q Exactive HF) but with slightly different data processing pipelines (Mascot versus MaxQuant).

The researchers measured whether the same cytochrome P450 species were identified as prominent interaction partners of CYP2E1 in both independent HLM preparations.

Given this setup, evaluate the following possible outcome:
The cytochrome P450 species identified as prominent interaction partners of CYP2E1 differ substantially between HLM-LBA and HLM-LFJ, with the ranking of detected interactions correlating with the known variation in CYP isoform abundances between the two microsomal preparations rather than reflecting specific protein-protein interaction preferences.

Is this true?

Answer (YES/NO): NO